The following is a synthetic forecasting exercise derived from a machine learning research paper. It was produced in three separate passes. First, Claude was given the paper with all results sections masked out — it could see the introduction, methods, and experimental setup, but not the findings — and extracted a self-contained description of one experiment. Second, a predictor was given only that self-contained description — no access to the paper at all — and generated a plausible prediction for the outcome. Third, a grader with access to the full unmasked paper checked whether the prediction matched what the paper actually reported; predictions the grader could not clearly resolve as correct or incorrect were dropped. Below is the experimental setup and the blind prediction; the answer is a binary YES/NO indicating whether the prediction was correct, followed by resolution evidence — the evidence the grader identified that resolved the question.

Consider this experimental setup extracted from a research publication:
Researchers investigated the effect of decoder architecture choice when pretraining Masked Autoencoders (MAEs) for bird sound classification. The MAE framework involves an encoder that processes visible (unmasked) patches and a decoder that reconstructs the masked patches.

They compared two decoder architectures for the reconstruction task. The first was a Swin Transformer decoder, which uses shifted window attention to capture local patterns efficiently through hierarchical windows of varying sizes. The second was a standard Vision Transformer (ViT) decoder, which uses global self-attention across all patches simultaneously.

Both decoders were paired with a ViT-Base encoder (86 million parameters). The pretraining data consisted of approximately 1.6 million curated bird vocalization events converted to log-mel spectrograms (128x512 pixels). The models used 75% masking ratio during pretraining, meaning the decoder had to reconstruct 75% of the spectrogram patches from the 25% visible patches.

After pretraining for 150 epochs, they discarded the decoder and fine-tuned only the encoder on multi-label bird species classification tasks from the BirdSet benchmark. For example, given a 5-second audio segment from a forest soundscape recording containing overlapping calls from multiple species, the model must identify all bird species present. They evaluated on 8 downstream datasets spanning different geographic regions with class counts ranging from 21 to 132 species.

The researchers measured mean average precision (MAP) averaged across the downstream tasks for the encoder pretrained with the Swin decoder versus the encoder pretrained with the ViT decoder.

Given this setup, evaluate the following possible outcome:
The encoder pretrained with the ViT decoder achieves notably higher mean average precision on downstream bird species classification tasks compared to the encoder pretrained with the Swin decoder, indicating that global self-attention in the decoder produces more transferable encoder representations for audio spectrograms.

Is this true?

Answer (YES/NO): NO